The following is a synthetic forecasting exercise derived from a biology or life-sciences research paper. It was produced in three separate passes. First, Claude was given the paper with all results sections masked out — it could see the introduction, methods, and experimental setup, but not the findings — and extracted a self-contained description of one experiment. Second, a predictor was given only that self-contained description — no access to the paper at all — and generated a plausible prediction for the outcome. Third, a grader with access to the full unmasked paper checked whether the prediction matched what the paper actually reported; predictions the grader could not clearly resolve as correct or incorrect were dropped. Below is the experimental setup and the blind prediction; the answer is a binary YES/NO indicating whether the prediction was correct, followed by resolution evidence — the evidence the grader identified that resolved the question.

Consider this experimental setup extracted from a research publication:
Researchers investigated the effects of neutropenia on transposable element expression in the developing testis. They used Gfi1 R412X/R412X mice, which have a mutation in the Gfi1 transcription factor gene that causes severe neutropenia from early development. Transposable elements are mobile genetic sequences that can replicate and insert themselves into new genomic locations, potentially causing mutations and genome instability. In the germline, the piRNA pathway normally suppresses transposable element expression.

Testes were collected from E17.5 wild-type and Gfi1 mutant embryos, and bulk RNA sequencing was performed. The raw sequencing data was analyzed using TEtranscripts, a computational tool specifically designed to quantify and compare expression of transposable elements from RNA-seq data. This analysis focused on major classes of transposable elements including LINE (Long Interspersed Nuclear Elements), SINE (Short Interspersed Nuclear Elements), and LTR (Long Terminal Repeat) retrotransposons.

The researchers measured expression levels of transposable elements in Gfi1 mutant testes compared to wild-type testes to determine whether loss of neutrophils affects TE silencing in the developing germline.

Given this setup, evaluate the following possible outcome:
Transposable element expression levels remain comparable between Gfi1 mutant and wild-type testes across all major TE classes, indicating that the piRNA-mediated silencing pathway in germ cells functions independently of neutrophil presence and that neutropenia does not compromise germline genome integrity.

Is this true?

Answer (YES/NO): NO